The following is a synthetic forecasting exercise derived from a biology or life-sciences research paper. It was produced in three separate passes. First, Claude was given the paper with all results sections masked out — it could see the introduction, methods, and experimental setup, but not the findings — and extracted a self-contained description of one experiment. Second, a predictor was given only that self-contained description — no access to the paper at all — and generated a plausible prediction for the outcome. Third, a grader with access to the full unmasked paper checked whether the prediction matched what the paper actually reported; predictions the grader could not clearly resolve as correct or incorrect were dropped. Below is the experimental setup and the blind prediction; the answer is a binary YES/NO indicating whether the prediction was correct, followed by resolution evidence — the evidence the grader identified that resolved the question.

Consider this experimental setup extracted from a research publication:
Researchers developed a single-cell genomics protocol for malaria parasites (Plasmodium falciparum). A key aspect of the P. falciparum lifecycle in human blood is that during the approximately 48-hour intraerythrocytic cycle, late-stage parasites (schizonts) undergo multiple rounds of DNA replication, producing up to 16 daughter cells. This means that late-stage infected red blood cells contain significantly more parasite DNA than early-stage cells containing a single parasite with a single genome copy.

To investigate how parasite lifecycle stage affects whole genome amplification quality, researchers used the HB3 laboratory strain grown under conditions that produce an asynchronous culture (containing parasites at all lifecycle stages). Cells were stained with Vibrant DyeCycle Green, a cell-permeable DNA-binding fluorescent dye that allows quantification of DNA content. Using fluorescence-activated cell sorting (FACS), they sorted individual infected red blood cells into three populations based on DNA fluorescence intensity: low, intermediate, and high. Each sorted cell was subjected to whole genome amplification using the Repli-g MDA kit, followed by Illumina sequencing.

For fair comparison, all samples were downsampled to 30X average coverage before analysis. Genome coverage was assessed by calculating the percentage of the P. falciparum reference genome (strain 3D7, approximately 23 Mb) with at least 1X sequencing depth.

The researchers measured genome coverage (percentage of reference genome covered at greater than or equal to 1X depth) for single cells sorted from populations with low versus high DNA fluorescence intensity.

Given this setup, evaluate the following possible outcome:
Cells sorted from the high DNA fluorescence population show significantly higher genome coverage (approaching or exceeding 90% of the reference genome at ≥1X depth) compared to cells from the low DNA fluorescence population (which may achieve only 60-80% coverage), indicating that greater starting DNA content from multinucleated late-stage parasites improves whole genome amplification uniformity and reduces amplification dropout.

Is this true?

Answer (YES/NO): YES